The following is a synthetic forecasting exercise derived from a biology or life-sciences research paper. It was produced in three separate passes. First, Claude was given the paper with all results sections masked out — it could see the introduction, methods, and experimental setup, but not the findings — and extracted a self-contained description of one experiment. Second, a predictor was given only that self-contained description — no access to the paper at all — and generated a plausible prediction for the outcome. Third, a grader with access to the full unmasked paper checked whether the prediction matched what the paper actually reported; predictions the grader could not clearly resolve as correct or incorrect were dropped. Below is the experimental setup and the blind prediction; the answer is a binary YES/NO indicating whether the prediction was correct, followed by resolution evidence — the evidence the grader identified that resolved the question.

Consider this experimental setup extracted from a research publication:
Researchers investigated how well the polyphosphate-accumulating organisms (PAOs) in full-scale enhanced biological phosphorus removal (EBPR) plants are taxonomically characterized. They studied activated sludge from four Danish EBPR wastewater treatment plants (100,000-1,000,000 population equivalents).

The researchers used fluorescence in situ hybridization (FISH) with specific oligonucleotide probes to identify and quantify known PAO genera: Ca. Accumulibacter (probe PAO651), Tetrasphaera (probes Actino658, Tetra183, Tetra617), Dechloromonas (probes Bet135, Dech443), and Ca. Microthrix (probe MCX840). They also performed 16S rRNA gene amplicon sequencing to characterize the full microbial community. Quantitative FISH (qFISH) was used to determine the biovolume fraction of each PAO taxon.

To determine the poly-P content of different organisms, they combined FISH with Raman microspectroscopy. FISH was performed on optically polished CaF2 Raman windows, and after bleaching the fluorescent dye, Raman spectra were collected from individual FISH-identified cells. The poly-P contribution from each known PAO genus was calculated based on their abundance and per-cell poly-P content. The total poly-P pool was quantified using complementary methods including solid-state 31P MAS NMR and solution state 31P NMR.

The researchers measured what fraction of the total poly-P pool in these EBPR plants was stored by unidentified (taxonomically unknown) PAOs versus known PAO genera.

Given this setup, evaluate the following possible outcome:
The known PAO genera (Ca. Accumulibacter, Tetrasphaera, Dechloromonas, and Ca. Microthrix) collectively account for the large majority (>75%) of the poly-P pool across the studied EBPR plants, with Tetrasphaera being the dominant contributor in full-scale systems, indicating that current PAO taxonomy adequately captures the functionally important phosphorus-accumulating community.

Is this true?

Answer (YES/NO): NO